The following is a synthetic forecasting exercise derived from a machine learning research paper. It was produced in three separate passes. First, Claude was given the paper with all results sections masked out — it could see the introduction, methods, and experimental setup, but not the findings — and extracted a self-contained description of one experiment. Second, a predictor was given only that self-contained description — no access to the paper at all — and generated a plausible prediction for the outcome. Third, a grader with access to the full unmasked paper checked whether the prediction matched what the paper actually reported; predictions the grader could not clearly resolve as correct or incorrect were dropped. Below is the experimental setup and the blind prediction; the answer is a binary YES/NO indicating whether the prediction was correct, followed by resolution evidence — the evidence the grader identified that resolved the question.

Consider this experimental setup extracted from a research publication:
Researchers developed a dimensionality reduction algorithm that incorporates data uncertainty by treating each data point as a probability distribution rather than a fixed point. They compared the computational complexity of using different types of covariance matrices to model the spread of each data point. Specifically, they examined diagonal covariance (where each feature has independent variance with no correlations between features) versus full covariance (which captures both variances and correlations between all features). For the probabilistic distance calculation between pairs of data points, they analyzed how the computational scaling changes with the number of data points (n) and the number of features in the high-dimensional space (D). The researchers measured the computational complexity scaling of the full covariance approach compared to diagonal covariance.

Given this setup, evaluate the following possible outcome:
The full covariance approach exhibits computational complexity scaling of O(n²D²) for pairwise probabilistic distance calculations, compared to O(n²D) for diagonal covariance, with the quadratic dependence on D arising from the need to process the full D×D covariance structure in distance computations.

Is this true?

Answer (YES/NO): NO